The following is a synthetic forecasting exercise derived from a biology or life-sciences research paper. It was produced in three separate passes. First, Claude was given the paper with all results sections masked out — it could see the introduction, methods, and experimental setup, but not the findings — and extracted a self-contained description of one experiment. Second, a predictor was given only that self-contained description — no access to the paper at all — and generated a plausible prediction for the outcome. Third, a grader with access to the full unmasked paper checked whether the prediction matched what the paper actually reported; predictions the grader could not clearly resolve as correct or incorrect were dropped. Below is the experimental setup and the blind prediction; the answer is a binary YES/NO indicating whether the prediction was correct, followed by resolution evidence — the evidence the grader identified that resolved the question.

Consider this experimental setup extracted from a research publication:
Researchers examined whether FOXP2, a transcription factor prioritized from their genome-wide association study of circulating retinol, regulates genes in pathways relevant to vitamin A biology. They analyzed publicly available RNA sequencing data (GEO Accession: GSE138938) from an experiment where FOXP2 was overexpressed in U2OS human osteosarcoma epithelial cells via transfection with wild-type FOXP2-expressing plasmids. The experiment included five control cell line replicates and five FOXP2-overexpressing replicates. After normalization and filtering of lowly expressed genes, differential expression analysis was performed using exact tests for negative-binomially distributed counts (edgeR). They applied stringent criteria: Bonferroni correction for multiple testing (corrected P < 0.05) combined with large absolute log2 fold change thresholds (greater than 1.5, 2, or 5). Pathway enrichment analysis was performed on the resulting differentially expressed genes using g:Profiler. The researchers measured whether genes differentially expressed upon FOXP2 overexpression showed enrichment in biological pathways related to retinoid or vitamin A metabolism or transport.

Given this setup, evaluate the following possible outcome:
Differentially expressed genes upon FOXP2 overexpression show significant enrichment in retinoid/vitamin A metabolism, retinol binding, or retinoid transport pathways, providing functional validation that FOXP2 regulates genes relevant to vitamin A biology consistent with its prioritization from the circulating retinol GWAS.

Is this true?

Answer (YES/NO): NO